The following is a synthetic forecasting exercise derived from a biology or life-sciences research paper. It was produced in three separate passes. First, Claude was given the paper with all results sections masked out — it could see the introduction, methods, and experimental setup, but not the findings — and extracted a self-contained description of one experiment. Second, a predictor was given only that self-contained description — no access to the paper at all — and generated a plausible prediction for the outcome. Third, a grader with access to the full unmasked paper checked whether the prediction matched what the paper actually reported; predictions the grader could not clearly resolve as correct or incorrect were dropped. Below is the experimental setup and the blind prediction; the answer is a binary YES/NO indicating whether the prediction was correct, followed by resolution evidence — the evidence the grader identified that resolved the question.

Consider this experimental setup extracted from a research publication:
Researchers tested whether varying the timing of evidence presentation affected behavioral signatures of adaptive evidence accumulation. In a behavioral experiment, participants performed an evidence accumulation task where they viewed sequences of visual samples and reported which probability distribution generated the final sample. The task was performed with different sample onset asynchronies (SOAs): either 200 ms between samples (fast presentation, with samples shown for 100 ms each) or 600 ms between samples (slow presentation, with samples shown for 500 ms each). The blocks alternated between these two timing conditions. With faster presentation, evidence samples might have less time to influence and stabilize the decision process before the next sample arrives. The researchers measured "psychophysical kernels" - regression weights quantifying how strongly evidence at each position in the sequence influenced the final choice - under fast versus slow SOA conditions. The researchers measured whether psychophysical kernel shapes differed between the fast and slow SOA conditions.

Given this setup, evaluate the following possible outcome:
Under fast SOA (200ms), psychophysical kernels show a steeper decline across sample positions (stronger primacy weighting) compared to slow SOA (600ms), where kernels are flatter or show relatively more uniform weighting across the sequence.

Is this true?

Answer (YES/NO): NO